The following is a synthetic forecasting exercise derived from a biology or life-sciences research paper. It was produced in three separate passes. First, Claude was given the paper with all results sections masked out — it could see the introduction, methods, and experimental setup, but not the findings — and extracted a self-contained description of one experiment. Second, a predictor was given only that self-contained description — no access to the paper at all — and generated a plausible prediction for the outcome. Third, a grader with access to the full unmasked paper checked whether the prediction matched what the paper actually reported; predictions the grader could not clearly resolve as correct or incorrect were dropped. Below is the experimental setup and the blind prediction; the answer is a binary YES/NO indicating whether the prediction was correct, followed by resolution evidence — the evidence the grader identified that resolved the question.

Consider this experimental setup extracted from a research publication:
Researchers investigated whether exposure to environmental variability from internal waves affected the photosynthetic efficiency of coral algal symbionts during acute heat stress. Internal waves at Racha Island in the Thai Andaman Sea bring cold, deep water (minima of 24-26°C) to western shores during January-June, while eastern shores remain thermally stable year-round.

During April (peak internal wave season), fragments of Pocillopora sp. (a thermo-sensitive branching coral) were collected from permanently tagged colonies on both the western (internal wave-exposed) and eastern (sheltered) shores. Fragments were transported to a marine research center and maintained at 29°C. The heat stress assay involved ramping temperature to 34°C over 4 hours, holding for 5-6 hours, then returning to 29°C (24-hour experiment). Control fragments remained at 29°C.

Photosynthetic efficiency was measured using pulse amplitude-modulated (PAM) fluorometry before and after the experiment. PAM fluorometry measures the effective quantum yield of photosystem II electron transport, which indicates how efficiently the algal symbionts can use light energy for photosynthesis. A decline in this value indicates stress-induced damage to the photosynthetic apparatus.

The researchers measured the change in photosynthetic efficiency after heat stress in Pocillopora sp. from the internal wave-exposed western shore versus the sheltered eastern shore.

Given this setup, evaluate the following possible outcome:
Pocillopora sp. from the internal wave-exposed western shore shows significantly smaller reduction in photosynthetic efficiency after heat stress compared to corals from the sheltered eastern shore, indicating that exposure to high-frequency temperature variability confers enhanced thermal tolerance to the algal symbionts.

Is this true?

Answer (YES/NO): YES